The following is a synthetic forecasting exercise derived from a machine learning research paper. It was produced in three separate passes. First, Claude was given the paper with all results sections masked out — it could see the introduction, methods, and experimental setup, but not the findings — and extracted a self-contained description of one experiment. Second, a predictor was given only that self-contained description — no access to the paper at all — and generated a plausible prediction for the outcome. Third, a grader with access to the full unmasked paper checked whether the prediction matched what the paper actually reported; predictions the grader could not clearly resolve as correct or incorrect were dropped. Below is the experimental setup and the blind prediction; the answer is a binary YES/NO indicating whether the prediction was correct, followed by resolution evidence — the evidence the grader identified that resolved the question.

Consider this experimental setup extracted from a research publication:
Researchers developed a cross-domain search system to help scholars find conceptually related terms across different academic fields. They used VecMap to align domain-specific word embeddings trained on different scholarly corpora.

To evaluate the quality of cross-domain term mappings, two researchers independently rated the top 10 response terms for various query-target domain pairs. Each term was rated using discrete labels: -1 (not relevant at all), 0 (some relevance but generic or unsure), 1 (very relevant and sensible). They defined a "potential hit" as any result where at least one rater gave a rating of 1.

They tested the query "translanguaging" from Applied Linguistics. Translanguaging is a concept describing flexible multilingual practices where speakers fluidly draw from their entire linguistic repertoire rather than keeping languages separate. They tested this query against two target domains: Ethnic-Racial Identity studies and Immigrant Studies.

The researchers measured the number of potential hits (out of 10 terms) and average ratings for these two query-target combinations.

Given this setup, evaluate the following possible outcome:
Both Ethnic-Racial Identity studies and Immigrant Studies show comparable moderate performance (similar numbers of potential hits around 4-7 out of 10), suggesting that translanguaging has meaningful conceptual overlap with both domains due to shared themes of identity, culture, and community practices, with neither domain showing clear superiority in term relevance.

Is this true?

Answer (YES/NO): NO